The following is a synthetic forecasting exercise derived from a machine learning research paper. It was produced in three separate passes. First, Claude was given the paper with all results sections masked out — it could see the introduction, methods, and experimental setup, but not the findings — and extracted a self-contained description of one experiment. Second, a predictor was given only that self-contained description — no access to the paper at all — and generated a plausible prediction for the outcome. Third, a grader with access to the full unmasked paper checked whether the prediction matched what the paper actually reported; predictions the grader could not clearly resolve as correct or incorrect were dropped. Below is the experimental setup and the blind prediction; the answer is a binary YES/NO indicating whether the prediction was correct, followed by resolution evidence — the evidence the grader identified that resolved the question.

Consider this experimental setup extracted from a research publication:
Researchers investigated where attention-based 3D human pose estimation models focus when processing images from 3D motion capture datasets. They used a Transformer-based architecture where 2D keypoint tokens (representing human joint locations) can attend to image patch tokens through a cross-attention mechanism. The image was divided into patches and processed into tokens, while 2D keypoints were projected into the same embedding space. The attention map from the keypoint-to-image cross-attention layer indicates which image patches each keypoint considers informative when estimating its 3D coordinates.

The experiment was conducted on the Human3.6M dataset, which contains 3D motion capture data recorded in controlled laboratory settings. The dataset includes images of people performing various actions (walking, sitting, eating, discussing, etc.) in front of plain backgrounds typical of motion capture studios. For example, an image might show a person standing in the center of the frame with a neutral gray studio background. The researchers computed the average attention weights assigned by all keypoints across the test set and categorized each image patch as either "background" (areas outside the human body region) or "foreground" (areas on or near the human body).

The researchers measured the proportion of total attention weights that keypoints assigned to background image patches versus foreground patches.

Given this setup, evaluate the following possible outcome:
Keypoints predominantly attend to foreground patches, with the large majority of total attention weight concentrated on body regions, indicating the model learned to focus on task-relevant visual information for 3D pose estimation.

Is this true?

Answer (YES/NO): NO